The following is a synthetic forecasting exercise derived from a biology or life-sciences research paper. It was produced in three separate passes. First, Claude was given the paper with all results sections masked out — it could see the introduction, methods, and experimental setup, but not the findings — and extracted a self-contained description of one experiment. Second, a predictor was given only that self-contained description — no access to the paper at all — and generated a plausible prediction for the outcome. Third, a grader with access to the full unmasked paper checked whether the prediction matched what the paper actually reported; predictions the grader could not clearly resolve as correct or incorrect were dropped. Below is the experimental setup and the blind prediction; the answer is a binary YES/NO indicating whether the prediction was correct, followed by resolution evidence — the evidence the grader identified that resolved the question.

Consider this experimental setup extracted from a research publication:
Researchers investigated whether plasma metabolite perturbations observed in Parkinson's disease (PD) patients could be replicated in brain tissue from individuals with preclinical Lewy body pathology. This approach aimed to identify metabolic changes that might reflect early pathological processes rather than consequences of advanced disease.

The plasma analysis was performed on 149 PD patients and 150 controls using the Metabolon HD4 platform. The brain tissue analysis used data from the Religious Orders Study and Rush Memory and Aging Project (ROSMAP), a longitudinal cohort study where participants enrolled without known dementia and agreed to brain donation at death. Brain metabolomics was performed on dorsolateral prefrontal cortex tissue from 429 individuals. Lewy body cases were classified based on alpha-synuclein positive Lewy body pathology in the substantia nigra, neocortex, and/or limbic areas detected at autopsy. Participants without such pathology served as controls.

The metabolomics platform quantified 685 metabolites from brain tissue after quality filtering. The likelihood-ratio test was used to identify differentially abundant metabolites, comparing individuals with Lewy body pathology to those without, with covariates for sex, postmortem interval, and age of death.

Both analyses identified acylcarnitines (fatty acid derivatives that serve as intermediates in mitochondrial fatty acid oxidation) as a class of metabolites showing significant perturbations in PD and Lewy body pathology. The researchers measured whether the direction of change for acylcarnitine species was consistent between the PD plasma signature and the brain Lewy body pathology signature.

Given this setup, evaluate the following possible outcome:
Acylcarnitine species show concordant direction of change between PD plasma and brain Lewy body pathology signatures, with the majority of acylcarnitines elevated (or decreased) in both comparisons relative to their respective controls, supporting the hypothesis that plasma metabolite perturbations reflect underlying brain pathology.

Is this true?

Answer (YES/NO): YES